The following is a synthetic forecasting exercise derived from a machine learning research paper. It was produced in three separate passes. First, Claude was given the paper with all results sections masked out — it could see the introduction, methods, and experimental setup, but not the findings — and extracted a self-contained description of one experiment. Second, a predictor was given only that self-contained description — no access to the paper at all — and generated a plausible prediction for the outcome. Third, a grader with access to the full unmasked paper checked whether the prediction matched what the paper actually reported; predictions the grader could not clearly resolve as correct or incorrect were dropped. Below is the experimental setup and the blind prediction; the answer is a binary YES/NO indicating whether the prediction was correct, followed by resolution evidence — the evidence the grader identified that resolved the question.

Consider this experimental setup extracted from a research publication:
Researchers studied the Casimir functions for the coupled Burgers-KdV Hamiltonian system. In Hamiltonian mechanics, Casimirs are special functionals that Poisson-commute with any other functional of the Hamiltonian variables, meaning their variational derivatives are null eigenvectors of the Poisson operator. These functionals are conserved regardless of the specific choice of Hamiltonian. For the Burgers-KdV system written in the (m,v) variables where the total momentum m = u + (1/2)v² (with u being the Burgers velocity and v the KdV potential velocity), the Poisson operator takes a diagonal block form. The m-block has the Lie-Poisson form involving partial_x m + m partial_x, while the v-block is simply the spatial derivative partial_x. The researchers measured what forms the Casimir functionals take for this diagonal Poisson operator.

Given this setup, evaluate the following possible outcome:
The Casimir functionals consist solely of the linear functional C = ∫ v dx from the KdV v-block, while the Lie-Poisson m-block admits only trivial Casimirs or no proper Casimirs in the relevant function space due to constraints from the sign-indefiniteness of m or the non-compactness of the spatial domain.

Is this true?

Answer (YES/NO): NO